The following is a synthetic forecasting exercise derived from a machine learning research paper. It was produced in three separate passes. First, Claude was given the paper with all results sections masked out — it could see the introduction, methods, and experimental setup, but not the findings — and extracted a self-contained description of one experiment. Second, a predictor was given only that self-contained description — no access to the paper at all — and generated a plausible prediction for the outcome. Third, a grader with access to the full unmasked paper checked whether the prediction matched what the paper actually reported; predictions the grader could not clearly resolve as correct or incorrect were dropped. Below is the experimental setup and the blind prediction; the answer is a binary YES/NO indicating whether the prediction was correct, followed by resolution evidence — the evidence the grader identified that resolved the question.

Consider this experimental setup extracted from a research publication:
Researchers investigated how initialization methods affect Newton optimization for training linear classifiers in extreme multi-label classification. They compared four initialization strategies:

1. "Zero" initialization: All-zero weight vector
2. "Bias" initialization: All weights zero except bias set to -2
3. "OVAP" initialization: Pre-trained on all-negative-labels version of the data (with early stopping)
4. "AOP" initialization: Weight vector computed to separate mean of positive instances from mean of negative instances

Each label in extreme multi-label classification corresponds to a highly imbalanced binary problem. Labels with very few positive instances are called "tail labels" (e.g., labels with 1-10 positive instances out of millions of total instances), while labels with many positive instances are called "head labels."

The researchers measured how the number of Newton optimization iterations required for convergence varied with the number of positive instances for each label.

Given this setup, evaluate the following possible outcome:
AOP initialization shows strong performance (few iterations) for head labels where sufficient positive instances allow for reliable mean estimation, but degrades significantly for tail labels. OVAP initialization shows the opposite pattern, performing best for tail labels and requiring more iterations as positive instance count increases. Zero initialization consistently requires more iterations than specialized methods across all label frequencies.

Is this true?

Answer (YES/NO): NO